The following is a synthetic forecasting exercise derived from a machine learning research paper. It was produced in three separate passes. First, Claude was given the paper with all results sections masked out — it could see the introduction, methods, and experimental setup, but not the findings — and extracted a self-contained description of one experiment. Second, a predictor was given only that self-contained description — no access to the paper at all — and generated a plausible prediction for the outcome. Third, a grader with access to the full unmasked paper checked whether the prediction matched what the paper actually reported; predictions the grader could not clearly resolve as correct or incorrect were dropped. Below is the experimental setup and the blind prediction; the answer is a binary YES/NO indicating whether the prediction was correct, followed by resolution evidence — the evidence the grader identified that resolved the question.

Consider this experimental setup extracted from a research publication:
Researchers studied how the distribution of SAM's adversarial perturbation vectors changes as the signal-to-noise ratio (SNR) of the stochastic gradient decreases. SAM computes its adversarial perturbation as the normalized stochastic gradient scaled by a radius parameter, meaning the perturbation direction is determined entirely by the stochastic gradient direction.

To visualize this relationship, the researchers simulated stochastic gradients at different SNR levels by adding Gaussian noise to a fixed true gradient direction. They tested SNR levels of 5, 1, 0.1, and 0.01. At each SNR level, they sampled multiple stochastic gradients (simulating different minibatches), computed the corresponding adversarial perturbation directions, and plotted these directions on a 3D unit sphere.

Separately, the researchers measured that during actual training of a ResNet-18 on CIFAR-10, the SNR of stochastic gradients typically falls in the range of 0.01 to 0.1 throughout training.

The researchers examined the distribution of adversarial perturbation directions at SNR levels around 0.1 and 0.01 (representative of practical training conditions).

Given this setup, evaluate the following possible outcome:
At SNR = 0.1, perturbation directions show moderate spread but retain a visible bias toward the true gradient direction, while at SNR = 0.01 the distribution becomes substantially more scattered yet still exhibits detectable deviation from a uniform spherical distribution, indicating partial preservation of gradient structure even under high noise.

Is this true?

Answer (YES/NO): NO